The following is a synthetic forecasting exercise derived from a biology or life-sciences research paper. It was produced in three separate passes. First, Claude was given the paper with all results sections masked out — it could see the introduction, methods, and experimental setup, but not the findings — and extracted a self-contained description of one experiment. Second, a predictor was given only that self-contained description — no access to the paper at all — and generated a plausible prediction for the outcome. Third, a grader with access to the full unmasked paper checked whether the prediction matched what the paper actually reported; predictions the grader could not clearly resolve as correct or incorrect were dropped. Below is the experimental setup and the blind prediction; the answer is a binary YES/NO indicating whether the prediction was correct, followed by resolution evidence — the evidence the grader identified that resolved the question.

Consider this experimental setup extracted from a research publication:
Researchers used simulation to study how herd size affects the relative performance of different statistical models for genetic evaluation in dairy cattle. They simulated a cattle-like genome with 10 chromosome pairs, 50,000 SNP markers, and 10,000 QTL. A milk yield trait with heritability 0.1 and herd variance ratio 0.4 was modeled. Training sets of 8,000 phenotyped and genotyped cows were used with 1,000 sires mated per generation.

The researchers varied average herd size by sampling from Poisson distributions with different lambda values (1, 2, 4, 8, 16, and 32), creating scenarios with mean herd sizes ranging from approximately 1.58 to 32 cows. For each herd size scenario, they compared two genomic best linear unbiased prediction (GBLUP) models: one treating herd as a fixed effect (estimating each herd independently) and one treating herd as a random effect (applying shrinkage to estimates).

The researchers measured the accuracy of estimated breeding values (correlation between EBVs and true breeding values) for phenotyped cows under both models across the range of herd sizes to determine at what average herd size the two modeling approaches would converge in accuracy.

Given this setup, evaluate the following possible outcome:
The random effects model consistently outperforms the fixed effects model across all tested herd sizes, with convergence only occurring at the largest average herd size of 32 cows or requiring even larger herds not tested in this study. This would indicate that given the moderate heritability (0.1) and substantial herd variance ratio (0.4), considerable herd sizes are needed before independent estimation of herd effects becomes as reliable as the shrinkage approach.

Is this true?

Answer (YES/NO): NO